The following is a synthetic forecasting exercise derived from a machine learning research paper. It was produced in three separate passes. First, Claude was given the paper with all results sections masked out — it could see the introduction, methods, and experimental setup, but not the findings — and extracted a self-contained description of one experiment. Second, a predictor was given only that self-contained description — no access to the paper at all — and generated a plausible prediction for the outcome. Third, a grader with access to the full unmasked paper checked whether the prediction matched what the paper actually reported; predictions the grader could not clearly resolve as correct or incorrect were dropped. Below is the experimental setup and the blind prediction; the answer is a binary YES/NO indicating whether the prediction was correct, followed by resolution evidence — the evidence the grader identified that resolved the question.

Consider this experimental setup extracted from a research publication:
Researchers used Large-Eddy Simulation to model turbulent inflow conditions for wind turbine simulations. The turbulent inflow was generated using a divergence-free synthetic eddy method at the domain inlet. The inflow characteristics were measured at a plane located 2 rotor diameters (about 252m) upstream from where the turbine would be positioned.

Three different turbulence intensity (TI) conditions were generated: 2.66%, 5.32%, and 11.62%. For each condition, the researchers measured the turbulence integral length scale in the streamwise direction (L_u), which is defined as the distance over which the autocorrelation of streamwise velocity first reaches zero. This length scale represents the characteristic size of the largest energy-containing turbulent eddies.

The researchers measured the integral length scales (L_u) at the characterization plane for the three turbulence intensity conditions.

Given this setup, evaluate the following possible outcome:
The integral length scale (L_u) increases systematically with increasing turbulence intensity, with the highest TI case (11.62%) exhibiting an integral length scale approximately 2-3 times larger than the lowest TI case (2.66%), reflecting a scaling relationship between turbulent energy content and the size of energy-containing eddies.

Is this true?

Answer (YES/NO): NO